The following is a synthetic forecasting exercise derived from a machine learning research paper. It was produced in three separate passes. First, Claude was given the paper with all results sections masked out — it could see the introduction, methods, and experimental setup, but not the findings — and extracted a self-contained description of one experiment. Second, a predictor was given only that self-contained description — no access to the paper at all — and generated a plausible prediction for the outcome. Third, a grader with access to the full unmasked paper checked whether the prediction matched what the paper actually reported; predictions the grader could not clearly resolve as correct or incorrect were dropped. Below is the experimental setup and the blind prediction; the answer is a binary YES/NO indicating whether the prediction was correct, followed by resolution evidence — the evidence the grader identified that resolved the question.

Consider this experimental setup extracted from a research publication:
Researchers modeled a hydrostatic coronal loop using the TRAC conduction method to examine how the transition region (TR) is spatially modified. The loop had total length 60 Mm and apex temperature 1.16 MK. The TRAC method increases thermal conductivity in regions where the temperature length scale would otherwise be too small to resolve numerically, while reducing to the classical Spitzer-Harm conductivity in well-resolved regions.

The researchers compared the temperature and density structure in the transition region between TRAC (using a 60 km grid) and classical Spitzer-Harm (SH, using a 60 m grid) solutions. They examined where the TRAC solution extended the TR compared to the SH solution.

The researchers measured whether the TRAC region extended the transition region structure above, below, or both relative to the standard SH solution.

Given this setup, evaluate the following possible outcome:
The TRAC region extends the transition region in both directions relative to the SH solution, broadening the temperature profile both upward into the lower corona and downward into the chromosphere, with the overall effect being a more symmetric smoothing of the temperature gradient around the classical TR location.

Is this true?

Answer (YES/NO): NO